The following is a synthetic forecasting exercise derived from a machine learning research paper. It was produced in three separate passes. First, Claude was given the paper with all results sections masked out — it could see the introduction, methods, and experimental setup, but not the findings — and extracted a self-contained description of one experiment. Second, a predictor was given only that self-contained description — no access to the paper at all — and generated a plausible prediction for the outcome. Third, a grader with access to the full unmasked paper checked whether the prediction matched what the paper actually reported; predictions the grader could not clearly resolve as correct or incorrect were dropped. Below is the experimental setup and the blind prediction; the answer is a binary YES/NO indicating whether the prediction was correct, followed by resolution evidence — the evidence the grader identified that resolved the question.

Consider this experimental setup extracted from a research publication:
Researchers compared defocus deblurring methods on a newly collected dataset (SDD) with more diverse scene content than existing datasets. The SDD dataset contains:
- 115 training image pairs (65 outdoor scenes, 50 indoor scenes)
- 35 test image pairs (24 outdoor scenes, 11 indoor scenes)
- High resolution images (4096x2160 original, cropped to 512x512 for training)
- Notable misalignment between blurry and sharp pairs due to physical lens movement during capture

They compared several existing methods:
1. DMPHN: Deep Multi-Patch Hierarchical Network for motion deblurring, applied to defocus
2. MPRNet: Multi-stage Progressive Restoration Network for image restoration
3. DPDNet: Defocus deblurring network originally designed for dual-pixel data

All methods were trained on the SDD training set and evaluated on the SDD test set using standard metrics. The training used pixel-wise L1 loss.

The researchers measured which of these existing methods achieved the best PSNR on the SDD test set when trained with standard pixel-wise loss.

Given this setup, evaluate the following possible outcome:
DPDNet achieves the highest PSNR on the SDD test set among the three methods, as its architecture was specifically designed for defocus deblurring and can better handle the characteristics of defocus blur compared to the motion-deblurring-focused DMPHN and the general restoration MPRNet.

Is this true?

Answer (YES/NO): NO